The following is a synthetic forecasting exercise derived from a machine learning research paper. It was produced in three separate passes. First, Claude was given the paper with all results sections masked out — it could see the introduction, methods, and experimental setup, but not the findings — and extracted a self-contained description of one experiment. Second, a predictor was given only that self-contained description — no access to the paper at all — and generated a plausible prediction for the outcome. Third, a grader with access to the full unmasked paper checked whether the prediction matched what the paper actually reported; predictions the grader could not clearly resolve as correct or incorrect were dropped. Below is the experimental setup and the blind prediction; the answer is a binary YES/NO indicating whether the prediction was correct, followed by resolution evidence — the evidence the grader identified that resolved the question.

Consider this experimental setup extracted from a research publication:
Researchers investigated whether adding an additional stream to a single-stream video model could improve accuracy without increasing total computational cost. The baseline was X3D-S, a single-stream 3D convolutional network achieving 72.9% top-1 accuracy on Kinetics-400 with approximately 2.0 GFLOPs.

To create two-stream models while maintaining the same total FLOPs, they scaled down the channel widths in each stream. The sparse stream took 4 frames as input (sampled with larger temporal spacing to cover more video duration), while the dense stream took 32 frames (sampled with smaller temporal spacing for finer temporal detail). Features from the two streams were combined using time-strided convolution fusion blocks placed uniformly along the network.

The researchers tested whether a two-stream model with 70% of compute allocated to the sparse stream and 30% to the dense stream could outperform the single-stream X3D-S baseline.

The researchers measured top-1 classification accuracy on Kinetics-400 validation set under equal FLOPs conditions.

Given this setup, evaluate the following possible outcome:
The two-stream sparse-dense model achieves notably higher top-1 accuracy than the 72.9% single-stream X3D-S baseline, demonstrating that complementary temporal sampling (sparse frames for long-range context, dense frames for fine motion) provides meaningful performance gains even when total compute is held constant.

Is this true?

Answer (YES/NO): NO